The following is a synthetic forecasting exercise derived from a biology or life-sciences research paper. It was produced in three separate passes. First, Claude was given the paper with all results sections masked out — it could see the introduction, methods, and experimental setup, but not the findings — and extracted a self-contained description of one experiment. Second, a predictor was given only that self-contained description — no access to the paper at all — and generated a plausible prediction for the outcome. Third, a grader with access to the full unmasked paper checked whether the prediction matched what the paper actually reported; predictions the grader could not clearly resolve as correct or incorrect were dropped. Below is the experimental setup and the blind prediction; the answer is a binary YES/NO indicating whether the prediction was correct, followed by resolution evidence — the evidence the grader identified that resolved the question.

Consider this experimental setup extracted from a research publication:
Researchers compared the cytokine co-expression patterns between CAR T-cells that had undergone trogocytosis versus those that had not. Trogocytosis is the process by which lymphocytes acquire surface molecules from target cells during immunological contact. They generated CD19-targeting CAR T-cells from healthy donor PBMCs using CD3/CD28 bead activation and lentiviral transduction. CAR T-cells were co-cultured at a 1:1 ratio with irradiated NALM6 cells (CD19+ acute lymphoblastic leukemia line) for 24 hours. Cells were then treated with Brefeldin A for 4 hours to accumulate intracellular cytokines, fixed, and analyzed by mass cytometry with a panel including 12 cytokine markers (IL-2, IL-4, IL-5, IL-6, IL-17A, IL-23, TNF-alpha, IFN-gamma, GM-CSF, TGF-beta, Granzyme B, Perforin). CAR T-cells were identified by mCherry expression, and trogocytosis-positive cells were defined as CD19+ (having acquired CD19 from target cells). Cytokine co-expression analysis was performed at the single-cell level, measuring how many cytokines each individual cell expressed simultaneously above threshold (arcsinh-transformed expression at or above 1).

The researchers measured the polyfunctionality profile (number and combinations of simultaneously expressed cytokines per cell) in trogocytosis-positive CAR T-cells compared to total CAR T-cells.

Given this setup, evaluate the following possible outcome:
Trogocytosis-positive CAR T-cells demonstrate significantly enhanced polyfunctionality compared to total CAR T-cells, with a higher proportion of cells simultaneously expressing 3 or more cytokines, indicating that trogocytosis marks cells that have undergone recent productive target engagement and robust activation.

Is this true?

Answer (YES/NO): YES